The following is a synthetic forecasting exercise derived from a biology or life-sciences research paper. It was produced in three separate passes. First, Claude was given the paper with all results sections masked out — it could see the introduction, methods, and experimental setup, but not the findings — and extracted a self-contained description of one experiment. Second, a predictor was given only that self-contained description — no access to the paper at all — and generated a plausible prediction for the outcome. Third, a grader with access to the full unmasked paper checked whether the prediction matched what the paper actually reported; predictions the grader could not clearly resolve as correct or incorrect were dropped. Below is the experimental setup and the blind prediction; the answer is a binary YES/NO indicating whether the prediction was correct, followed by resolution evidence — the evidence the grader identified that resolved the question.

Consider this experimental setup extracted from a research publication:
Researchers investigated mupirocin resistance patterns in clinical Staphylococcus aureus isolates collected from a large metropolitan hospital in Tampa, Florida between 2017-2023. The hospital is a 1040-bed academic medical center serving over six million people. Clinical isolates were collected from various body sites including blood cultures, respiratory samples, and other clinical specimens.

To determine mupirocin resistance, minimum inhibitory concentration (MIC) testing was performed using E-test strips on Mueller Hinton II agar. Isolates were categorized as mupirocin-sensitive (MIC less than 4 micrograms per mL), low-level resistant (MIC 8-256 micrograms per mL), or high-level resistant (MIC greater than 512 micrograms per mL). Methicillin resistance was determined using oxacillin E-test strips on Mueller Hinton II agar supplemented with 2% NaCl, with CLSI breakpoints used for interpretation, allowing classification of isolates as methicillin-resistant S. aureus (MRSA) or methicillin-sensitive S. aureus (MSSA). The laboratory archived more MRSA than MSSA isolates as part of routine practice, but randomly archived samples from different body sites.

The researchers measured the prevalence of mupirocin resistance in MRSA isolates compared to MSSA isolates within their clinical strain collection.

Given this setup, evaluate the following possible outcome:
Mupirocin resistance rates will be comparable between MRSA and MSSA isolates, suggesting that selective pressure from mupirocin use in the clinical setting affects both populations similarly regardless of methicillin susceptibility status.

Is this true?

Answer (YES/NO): NO